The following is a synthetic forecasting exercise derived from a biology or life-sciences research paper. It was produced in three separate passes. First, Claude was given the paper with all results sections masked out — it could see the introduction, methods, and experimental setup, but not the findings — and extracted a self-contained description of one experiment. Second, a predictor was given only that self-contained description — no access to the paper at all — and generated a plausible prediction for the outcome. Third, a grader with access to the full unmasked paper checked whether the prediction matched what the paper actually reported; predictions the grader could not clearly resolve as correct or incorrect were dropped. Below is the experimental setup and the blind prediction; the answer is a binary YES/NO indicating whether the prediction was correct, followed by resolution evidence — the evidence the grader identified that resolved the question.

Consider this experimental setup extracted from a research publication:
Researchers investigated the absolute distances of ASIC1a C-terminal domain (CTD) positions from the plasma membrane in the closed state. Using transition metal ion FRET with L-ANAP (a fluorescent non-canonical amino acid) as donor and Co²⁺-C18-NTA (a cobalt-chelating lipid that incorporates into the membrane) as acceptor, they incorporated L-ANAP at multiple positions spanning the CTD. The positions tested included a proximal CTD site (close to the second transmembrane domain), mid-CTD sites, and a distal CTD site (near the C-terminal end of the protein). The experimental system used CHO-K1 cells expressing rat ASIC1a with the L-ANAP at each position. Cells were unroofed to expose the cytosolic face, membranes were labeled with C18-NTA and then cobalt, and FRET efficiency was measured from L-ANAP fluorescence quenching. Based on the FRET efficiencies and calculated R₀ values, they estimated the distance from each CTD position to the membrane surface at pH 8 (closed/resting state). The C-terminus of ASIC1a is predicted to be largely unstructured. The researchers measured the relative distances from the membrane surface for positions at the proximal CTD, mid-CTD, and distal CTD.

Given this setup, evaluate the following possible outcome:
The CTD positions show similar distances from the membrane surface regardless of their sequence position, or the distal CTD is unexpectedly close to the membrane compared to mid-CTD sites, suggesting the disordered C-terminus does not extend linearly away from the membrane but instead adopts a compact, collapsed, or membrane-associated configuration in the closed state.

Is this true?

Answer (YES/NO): YES